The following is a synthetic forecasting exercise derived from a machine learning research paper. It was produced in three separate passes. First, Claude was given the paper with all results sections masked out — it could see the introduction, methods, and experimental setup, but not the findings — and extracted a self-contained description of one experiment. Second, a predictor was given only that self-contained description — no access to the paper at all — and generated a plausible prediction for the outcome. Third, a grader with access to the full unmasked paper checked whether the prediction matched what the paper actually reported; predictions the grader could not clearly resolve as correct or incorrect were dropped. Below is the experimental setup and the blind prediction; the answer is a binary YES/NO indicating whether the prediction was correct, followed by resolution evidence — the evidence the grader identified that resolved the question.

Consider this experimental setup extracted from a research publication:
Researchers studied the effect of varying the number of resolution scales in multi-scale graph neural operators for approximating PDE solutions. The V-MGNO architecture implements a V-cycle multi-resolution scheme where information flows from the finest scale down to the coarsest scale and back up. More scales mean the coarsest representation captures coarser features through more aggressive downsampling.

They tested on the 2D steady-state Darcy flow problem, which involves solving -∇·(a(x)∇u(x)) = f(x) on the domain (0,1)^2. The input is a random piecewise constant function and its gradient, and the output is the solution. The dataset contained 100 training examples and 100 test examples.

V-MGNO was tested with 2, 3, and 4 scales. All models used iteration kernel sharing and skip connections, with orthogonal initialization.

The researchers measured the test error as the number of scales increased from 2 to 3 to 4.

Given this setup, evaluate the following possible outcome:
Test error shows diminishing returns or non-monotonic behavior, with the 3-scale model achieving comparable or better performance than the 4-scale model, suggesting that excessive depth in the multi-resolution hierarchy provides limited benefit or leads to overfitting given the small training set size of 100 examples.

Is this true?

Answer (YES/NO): NO